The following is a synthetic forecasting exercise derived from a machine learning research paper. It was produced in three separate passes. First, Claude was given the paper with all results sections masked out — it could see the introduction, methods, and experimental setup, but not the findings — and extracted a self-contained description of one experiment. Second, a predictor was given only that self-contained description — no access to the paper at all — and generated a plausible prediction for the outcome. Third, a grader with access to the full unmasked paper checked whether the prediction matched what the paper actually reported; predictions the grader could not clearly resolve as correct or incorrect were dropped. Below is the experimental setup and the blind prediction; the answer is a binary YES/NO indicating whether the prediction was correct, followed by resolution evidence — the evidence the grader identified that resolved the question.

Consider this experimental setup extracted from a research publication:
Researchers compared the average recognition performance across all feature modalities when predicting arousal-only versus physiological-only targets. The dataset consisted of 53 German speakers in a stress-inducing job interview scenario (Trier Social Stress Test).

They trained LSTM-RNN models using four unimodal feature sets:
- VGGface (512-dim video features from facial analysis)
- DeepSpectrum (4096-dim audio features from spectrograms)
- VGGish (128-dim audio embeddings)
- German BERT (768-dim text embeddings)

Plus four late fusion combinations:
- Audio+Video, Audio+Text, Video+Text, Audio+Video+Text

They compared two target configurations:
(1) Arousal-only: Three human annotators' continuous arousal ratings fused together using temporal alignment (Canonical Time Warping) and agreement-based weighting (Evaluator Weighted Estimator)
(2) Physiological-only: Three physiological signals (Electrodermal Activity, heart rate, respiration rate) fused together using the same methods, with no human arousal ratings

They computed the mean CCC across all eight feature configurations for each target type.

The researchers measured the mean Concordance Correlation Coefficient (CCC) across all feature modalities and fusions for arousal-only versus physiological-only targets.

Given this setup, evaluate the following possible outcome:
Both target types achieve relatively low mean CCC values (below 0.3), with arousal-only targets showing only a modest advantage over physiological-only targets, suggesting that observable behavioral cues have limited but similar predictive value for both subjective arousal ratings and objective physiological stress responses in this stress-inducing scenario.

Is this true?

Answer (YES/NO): NO